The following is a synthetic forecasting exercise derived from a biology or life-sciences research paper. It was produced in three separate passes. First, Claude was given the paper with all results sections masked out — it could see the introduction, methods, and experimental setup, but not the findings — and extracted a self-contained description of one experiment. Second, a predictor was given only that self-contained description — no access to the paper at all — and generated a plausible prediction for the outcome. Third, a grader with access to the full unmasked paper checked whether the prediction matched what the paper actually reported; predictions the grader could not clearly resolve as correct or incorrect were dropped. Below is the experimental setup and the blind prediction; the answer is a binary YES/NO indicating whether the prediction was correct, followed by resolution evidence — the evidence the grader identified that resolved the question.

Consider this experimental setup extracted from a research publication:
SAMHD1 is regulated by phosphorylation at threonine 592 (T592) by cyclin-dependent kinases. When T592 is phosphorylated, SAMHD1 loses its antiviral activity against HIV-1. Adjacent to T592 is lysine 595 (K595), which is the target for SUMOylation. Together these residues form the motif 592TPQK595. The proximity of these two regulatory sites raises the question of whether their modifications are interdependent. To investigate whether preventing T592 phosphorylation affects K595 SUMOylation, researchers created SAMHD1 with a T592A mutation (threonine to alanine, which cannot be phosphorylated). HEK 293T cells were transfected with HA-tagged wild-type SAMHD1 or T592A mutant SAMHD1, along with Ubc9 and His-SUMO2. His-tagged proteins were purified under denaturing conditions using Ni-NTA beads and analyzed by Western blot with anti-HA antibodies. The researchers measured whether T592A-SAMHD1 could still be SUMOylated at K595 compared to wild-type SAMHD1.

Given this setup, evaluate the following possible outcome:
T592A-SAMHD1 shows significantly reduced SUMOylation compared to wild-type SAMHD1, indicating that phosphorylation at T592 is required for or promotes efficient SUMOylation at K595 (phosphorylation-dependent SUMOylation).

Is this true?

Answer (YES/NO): NO